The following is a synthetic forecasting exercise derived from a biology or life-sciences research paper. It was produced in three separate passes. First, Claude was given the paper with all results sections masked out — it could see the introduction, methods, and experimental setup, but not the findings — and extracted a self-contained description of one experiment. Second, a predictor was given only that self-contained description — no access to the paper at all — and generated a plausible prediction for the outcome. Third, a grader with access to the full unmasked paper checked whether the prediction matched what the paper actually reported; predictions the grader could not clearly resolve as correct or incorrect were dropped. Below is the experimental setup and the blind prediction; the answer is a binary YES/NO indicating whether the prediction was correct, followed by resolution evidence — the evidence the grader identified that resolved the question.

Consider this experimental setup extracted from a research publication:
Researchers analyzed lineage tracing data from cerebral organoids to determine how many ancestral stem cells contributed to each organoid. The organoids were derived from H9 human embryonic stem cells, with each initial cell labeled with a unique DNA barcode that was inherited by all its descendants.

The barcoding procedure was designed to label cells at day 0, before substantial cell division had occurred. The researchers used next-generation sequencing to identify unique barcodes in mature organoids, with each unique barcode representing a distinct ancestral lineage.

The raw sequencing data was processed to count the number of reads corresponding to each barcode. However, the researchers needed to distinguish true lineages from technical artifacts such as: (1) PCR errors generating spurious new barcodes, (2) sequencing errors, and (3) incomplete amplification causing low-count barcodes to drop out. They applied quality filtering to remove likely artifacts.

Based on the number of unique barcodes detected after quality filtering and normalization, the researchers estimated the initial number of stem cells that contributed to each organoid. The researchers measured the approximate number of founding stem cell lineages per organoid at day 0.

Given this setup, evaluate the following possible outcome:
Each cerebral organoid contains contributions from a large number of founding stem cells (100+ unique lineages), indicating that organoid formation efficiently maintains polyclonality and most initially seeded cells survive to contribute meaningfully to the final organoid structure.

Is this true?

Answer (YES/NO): YES